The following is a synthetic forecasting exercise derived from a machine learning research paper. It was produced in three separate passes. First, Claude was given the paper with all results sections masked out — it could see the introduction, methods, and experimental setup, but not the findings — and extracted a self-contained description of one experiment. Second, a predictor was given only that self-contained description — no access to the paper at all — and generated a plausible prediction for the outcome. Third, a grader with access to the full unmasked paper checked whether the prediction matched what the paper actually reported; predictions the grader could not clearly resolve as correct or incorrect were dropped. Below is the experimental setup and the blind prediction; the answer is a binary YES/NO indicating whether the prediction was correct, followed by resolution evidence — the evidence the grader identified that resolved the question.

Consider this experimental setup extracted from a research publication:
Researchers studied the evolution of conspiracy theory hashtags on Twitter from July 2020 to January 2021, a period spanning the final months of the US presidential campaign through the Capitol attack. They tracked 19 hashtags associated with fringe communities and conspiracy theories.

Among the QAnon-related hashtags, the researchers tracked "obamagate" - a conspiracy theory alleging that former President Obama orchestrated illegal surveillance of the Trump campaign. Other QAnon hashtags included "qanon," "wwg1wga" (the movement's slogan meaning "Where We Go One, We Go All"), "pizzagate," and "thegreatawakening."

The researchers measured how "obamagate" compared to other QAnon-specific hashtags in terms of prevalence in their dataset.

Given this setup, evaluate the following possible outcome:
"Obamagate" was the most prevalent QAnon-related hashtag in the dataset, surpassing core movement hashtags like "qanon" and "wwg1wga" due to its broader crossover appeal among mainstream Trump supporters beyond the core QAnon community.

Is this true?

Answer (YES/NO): YES